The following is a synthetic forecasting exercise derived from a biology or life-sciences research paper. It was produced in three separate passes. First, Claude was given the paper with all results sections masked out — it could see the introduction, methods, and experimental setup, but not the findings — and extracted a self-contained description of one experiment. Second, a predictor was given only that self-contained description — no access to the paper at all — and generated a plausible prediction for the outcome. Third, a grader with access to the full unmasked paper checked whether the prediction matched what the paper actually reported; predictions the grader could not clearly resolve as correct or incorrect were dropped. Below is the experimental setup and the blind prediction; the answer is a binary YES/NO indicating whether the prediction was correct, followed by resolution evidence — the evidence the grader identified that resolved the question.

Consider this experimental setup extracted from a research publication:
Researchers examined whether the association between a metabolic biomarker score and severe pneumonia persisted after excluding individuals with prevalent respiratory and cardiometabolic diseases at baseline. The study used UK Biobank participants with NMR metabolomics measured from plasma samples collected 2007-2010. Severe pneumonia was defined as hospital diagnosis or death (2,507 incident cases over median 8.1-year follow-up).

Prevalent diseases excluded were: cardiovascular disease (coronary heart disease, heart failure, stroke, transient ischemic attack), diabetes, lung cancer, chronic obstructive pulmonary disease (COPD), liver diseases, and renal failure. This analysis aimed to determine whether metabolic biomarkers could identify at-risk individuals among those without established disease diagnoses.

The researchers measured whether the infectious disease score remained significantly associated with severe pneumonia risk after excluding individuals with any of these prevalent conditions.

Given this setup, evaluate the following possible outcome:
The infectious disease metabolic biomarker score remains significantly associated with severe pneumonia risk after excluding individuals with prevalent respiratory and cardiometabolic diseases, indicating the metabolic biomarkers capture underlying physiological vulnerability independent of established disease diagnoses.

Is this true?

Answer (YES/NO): YES